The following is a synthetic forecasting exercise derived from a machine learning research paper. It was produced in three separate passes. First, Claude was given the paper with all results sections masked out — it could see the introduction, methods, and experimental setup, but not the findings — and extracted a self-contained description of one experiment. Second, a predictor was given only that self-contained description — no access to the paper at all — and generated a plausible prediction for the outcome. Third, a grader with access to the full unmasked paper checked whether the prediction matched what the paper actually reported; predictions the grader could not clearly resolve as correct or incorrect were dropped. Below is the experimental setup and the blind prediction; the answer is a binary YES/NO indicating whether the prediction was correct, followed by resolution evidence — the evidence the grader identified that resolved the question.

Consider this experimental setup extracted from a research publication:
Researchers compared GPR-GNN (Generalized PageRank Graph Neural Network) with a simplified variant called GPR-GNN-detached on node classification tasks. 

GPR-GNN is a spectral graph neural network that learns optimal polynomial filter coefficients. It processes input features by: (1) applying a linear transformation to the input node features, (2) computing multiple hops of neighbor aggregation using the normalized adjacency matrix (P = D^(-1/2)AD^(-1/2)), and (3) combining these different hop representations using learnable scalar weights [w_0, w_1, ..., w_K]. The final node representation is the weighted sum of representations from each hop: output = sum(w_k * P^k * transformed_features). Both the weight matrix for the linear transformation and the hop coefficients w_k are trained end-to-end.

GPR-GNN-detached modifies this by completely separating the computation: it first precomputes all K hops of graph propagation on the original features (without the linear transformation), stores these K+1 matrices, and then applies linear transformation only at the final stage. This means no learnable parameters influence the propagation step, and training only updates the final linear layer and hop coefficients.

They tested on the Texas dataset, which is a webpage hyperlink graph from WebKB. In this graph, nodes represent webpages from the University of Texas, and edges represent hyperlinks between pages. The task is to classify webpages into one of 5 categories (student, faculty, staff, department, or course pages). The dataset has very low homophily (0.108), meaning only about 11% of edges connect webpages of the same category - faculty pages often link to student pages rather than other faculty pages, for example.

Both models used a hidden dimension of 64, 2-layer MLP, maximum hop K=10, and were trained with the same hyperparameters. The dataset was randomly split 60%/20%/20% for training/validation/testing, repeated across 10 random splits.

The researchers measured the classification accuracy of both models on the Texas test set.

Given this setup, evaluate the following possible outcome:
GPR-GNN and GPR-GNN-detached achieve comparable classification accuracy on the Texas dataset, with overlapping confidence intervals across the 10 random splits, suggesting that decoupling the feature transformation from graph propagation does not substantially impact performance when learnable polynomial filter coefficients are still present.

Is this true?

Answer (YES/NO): NO